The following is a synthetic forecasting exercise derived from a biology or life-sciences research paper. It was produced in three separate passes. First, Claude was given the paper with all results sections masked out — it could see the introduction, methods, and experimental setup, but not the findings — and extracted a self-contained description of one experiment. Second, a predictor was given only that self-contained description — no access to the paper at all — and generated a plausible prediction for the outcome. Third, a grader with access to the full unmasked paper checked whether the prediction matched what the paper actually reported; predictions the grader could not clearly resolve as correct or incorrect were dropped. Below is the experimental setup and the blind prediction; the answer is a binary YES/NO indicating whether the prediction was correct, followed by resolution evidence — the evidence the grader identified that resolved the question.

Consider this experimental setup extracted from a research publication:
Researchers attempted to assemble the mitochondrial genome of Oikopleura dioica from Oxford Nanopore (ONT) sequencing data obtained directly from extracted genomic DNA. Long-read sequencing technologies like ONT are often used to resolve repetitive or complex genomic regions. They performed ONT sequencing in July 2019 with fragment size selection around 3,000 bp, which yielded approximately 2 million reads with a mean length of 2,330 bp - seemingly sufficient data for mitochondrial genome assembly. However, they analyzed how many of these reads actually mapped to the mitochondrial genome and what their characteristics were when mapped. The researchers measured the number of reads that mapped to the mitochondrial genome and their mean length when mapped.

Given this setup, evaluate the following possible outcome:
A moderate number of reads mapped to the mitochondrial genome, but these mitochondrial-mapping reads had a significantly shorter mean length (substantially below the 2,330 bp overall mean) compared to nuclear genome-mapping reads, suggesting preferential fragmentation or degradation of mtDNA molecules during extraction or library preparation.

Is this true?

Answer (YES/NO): NO